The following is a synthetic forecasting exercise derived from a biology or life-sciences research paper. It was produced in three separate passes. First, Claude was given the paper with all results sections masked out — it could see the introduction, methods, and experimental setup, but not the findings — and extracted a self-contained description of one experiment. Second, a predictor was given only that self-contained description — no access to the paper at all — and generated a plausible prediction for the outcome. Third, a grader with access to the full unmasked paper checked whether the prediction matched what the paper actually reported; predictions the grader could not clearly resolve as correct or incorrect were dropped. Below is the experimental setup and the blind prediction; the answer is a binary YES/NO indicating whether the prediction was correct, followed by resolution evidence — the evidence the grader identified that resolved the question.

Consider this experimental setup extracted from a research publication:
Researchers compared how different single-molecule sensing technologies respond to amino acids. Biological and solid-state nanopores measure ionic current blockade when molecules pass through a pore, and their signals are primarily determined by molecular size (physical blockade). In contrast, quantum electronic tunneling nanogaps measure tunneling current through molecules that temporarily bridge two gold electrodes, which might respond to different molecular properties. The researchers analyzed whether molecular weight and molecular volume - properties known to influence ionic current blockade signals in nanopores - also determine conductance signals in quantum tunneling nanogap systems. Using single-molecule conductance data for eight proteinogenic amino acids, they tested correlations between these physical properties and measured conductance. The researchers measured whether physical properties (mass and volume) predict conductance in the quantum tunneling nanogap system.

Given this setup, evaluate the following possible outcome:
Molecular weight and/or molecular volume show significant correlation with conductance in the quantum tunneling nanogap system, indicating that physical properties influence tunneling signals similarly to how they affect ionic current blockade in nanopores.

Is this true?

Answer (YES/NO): NO